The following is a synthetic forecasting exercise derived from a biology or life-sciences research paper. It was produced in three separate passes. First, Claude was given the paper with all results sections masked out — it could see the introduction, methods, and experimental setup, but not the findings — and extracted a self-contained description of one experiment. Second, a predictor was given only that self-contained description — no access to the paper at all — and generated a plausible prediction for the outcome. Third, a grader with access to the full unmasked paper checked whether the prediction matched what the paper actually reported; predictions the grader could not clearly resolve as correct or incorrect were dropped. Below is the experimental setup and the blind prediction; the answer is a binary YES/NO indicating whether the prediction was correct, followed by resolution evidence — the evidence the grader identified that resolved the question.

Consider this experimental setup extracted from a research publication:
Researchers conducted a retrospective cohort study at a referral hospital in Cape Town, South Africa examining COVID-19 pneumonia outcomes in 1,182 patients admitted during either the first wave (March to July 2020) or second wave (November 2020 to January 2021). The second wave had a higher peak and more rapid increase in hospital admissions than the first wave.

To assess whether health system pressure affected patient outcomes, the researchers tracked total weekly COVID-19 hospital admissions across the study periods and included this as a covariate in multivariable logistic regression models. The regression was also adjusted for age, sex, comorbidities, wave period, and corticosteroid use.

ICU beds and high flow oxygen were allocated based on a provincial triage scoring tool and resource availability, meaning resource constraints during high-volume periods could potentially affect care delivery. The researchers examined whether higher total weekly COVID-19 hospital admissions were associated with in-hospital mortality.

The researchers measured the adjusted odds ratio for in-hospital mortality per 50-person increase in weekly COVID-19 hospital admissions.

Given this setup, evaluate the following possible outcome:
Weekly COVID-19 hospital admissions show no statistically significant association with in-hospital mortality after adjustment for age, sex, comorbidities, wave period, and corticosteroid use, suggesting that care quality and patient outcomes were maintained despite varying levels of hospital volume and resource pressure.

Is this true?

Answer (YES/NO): NO